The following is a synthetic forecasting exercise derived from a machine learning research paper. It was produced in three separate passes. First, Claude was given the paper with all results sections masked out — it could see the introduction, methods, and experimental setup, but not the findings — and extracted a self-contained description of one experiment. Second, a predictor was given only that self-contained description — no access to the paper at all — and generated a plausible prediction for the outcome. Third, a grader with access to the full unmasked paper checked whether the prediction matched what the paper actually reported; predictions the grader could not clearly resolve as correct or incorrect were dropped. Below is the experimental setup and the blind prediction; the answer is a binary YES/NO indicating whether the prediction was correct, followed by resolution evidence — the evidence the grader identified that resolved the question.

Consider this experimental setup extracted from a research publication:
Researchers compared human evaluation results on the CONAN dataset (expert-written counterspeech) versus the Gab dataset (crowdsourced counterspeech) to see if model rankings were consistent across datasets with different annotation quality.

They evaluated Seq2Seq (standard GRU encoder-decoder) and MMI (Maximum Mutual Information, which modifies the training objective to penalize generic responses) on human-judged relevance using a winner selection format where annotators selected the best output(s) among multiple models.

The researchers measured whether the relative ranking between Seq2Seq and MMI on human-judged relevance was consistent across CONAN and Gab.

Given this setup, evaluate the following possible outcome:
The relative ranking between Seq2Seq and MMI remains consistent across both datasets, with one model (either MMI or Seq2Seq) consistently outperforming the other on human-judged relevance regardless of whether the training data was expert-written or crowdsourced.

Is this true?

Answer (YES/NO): YES